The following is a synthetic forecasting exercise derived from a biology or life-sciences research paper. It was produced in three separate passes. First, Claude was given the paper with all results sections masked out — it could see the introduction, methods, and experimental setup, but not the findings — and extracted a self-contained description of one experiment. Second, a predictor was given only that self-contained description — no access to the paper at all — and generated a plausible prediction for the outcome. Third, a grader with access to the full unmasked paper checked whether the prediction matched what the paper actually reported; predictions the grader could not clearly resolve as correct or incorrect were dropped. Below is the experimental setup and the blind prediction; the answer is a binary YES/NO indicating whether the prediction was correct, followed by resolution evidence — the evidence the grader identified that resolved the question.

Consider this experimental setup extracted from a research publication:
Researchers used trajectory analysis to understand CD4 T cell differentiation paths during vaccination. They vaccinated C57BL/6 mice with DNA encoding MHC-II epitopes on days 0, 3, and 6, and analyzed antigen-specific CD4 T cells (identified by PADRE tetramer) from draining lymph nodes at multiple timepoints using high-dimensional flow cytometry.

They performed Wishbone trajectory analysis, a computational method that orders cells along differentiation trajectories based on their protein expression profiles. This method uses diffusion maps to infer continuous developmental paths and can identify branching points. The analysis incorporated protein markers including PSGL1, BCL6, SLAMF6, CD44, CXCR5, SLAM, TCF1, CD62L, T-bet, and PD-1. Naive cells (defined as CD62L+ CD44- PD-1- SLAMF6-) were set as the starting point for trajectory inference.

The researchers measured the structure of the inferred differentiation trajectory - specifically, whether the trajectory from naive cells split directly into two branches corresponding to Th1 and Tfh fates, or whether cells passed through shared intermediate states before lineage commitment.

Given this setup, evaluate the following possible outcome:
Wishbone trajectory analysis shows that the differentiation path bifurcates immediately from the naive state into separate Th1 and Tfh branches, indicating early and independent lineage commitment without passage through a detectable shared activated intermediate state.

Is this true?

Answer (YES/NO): NO